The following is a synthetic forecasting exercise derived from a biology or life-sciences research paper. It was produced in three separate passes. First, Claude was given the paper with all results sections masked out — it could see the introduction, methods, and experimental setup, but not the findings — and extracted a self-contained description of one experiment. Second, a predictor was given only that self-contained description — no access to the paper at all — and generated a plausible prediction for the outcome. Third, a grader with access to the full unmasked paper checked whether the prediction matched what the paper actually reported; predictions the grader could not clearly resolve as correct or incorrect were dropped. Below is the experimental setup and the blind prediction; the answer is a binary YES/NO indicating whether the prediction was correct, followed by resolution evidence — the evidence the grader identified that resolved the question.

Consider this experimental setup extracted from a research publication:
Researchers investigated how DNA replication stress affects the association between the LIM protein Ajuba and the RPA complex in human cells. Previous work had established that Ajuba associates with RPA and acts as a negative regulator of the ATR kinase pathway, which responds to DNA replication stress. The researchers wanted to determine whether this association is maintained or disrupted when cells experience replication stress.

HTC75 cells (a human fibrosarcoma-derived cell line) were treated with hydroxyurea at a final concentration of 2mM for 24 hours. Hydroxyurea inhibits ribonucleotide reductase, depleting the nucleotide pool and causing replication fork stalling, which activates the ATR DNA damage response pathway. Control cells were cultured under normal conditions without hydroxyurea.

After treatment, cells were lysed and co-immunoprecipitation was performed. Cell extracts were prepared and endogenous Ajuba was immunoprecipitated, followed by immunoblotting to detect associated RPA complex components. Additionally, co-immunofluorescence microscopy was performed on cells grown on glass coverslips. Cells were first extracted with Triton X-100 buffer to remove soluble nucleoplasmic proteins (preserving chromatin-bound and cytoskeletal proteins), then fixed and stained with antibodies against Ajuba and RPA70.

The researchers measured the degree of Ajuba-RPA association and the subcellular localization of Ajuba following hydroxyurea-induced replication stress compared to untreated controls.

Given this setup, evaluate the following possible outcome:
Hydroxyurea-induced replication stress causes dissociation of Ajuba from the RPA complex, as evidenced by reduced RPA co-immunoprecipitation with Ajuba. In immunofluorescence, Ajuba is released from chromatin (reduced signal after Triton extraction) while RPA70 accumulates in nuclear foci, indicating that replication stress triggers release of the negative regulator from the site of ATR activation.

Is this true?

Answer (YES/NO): YES